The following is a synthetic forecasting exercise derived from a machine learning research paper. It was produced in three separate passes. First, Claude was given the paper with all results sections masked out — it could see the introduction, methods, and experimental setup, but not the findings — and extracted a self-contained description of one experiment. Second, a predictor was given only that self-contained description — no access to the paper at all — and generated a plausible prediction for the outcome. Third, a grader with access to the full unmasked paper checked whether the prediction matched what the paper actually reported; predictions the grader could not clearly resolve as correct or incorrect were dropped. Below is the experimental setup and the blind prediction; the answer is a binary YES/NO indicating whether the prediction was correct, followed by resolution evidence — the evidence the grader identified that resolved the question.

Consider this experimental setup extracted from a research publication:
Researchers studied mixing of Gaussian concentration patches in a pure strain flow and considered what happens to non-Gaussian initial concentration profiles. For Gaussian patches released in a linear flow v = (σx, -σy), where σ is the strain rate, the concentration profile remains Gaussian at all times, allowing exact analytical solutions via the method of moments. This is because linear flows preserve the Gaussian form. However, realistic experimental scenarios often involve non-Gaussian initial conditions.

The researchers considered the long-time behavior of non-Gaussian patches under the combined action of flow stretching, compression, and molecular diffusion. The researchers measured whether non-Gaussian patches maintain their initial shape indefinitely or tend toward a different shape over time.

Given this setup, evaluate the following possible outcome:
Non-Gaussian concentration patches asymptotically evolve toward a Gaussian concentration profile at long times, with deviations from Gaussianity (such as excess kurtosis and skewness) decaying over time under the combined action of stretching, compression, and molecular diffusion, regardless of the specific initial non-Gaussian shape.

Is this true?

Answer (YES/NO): YES